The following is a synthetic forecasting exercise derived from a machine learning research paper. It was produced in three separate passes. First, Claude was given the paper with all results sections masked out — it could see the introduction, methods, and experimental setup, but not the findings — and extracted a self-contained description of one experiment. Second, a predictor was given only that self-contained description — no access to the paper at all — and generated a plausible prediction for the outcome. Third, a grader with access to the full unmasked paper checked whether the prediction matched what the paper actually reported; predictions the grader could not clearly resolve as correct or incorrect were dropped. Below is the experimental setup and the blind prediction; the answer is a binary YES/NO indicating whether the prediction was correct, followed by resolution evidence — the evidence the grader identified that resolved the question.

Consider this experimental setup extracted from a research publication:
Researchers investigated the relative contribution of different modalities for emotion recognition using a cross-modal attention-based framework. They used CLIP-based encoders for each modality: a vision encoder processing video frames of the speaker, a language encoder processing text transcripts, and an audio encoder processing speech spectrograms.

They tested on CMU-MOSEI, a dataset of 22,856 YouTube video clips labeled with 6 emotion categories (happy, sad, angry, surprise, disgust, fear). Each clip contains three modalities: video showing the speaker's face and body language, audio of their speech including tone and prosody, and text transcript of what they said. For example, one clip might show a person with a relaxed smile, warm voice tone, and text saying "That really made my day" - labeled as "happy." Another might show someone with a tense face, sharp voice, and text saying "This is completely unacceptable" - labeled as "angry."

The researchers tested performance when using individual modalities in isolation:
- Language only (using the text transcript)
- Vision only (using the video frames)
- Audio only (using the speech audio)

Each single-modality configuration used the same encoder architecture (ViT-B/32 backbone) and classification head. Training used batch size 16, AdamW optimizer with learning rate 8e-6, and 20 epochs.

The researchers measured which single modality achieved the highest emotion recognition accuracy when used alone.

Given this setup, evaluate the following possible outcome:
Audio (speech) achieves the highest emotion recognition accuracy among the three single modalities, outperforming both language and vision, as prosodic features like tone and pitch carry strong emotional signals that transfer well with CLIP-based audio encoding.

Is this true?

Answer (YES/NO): NO